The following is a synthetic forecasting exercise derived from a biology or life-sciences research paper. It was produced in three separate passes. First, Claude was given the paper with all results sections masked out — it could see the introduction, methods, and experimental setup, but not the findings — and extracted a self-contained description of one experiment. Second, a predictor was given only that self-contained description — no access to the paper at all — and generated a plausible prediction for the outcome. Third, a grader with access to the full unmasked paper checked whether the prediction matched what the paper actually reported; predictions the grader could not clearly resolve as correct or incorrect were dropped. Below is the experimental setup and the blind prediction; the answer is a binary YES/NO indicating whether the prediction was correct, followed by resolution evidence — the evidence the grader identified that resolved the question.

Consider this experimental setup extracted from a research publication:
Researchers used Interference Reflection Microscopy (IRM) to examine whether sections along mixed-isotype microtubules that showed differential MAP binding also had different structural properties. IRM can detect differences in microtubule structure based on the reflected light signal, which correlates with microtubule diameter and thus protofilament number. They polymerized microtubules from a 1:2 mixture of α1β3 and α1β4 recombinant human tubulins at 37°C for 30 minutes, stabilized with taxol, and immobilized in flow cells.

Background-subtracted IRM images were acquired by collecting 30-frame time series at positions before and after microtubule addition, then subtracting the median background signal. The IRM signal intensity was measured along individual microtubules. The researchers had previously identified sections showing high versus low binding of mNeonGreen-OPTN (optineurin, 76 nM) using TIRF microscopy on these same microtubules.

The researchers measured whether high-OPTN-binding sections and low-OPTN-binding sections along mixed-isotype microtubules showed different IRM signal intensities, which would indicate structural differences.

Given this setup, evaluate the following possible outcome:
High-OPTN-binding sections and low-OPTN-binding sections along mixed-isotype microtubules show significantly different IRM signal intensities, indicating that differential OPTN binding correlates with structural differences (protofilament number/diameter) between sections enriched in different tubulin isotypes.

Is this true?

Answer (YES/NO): YES